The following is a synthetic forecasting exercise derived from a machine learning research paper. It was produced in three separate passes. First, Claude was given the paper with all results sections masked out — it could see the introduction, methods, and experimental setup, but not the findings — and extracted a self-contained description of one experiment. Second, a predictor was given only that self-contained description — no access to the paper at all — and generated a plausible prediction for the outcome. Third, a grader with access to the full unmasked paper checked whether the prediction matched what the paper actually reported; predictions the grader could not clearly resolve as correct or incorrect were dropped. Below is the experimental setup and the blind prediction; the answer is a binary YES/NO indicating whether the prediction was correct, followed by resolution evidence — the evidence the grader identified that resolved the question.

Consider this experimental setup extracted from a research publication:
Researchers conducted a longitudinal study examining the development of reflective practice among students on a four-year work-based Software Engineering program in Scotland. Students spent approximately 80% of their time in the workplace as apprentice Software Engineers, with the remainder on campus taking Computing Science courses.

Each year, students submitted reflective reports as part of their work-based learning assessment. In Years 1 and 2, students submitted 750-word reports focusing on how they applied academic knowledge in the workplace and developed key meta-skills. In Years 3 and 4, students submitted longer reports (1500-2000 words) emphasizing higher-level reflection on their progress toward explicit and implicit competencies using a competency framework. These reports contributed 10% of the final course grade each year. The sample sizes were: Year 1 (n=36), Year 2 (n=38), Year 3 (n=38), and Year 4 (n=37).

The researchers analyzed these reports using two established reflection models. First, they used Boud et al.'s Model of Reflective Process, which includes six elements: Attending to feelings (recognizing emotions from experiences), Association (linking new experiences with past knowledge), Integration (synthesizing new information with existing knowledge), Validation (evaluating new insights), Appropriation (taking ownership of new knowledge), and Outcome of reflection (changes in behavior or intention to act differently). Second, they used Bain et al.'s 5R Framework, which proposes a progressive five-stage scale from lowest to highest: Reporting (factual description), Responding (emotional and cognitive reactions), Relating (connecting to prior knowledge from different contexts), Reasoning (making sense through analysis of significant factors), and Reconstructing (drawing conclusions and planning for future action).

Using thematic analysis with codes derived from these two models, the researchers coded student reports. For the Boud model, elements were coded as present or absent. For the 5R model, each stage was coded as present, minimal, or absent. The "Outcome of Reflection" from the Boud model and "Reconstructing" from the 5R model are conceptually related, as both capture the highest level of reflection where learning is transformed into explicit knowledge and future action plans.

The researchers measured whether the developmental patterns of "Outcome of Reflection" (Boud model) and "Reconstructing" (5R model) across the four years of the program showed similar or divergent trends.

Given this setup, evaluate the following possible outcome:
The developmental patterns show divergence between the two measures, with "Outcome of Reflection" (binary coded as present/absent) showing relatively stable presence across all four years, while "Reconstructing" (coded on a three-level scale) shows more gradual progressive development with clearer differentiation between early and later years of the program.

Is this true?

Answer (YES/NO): NO